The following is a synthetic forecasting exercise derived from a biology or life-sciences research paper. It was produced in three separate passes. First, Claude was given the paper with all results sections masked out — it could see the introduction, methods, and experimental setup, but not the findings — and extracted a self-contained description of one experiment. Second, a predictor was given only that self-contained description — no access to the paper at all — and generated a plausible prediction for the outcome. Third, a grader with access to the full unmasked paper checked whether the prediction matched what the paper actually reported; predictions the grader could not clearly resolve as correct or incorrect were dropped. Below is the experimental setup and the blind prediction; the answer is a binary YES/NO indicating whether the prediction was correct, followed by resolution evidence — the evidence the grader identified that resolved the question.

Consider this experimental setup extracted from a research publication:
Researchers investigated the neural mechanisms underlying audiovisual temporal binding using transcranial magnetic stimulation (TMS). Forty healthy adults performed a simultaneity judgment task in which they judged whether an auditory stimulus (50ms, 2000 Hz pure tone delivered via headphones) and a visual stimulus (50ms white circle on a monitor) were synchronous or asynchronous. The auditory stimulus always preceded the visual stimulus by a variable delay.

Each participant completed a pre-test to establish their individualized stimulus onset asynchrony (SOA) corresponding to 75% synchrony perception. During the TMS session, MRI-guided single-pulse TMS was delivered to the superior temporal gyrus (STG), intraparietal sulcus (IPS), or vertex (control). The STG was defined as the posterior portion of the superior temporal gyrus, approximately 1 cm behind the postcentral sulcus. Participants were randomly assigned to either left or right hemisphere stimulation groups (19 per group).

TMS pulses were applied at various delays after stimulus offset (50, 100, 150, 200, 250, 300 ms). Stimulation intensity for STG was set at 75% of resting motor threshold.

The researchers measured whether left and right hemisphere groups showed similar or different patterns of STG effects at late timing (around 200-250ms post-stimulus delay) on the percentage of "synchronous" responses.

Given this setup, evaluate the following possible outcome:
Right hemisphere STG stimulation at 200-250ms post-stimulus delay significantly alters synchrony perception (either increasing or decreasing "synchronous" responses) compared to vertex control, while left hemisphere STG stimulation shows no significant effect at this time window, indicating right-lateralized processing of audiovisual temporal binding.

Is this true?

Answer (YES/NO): NO